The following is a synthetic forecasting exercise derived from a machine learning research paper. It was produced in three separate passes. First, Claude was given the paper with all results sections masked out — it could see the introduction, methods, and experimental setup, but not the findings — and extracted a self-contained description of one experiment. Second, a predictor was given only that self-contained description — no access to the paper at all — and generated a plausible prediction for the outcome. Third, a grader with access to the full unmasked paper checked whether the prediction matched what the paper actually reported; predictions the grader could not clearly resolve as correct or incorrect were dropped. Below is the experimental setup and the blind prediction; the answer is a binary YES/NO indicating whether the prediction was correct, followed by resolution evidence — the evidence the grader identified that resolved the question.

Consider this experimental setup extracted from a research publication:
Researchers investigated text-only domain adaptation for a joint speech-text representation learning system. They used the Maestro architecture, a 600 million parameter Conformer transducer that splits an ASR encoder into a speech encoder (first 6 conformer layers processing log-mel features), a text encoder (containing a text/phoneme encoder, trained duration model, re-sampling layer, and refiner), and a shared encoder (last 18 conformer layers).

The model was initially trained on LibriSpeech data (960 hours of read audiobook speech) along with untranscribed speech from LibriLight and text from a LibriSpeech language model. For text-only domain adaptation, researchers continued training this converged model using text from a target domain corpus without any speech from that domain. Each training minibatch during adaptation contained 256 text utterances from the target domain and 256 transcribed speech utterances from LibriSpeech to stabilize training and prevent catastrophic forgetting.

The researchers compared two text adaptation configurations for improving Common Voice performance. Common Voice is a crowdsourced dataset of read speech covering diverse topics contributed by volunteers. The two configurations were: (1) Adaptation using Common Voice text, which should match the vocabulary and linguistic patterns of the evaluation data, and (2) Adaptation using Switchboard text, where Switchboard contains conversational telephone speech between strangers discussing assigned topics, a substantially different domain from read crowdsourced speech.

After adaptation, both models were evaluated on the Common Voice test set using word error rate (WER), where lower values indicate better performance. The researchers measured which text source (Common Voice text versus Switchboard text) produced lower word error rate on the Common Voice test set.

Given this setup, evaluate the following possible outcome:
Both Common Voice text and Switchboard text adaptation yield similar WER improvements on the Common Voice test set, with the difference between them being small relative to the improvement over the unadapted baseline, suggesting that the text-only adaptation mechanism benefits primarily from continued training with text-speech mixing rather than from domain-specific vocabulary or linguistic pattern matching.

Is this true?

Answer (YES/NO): NO